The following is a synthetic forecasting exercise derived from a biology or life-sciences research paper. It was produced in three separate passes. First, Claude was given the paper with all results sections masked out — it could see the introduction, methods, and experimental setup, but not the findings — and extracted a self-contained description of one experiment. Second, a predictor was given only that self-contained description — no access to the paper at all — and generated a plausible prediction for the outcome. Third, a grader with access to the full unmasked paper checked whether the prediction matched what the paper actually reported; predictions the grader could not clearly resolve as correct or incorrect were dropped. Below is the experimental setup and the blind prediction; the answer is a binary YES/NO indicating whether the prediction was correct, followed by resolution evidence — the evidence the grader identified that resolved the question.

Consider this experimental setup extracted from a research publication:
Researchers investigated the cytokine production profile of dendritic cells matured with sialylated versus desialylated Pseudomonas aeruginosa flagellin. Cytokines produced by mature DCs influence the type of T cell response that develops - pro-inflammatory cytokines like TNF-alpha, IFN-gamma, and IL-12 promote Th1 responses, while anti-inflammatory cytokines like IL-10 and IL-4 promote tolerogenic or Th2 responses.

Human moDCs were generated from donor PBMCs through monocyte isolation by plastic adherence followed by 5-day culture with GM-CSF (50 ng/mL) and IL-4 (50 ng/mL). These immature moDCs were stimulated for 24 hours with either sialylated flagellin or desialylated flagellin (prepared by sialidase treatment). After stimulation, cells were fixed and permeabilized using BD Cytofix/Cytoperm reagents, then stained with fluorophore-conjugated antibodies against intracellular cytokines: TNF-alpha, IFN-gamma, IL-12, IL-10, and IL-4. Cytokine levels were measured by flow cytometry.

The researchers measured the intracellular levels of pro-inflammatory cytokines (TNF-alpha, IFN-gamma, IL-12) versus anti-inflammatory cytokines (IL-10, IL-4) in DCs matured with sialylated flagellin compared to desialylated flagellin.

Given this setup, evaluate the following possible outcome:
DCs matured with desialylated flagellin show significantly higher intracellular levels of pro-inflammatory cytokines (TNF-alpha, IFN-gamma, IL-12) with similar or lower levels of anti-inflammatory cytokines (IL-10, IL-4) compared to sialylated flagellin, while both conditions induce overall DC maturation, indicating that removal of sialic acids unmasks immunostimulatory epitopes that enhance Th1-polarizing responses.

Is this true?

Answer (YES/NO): NO